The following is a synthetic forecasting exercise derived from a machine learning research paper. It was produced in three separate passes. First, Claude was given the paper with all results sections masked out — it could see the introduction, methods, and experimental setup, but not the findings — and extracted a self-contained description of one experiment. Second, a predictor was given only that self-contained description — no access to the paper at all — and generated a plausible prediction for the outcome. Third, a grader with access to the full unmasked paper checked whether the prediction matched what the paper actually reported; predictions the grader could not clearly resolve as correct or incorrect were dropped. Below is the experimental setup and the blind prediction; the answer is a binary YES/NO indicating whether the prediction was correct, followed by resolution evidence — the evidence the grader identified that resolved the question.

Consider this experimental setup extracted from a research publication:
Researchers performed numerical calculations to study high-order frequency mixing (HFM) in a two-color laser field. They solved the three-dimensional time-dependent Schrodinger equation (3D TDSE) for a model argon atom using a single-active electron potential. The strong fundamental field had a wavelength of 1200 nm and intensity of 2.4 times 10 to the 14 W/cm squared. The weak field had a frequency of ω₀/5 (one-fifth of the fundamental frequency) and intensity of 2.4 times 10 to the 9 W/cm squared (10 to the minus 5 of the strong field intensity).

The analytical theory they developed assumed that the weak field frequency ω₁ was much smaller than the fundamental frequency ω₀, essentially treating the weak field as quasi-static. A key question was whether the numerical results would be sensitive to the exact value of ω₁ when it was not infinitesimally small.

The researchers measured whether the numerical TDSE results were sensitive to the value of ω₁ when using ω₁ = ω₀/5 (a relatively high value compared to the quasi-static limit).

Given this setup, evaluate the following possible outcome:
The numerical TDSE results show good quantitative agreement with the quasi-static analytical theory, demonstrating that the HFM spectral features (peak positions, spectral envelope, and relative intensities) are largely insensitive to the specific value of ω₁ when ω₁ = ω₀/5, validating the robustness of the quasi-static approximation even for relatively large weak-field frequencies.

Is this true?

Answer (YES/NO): YES